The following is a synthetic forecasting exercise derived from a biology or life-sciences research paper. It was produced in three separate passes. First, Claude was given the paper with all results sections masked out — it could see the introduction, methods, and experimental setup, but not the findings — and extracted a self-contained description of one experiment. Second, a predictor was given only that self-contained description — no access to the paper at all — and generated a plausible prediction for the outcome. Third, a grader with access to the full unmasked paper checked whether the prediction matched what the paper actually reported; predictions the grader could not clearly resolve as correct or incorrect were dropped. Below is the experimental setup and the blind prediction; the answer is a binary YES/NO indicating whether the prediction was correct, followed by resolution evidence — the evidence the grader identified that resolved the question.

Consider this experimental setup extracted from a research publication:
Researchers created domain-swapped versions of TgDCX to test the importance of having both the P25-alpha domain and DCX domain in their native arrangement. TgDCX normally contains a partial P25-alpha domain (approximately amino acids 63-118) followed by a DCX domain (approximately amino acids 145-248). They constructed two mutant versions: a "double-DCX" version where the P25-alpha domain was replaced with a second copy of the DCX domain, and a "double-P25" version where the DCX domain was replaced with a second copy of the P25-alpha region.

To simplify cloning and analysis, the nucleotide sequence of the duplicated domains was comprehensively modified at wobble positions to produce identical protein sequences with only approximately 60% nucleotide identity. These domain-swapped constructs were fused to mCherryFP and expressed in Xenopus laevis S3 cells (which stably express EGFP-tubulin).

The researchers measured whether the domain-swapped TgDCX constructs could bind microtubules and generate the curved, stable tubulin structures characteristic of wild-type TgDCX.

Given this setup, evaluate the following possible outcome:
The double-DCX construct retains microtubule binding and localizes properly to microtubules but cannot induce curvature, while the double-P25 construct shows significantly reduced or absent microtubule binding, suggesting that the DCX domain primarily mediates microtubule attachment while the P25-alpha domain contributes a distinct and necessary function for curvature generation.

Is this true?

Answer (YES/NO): NO